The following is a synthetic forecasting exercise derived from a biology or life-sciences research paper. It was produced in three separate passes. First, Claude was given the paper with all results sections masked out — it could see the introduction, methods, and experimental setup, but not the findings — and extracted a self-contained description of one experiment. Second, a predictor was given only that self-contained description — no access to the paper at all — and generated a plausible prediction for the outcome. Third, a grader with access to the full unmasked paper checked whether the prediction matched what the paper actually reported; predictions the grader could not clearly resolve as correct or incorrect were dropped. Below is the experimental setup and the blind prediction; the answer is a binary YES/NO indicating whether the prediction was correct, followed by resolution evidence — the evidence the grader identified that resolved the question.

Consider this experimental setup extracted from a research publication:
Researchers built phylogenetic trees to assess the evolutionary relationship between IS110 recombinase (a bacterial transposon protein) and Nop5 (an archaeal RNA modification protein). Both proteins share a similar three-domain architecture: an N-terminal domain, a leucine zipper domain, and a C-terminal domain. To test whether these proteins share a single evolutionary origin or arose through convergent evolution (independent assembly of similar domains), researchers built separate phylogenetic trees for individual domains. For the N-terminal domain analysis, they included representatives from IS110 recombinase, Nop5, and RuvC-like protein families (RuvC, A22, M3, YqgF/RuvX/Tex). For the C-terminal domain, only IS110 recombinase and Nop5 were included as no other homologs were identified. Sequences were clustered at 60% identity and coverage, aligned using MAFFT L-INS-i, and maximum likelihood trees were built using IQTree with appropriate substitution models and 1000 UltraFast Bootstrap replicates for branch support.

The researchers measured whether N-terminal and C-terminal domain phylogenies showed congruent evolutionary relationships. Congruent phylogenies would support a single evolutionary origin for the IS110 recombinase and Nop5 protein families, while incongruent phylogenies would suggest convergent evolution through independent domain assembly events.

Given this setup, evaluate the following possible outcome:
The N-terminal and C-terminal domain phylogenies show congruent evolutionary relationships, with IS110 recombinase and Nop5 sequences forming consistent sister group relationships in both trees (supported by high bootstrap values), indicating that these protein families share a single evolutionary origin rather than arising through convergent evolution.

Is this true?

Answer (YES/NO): YES